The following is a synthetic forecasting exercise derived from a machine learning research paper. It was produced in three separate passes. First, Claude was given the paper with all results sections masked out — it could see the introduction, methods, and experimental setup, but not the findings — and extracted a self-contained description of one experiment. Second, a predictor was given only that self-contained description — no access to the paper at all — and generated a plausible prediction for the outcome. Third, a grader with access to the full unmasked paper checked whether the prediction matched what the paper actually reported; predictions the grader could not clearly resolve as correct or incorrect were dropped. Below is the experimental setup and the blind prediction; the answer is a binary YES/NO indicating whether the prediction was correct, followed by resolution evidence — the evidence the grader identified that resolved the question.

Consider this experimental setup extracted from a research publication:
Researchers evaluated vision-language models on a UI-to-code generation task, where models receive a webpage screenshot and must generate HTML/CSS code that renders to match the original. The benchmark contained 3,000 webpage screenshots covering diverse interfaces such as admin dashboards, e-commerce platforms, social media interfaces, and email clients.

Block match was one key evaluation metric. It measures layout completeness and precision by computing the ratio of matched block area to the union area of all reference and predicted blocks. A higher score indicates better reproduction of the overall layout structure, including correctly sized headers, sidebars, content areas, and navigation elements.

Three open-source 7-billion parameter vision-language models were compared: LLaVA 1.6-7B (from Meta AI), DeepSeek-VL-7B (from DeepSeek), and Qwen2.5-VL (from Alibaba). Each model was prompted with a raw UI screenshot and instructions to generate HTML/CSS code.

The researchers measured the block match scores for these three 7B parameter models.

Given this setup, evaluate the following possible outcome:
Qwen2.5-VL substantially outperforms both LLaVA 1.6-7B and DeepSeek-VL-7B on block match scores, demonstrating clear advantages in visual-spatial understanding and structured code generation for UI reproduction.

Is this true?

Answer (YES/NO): NO